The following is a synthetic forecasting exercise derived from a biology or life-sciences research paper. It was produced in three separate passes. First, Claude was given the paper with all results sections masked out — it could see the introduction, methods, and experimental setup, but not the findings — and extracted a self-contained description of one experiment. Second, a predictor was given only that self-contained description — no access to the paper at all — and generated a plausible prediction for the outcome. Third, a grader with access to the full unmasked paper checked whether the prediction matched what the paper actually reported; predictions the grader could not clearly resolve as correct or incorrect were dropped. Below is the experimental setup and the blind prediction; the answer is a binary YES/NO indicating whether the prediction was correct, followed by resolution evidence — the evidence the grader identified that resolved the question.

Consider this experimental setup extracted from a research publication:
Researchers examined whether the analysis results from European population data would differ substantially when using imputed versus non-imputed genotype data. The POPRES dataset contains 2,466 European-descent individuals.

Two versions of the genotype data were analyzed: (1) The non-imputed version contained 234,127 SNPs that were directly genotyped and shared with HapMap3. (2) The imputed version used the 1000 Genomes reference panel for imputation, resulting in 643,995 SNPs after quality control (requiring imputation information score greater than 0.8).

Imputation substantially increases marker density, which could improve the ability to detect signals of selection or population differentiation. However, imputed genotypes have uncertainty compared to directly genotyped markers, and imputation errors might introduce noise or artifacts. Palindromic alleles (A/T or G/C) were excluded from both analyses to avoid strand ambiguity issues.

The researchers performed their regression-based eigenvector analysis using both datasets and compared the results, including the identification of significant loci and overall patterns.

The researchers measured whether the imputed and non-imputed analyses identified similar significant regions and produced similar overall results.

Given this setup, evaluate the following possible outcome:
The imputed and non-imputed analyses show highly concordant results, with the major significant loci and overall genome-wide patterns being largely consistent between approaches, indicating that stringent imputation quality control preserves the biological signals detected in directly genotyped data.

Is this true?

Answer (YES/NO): YES